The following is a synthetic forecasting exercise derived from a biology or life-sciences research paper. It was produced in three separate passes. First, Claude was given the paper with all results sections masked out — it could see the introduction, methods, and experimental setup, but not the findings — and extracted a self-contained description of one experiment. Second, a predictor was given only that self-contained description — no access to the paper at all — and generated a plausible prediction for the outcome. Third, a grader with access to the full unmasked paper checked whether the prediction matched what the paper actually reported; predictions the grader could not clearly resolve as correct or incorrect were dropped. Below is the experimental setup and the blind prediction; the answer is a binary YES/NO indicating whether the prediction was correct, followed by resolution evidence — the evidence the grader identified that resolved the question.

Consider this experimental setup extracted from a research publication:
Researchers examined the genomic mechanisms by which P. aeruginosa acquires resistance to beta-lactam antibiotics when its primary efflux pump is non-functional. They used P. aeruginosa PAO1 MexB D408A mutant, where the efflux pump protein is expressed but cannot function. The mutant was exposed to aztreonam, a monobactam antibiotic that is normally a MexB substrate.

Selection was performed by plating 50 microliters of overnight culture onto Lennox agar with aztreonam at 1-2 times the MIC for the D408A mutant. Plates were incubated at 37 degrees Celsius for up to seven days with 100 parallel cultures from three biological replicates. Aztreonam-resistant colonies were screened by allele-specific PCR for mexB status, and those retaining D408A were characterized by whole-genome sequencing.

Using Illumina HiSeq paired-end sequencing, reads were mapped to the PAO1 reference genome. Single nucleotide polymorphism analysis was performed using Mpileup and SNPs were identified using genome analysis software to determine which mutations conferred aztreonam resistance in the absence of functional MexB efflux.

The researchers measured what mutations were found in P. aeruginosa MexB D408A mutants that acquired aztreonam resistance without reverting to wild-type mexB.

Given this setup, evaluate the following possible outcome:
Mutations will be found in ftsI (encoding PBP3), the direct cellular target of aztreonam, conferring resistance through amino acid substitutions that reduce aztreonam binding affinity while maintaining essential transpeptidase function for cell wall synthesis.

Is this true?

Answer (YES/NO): NO